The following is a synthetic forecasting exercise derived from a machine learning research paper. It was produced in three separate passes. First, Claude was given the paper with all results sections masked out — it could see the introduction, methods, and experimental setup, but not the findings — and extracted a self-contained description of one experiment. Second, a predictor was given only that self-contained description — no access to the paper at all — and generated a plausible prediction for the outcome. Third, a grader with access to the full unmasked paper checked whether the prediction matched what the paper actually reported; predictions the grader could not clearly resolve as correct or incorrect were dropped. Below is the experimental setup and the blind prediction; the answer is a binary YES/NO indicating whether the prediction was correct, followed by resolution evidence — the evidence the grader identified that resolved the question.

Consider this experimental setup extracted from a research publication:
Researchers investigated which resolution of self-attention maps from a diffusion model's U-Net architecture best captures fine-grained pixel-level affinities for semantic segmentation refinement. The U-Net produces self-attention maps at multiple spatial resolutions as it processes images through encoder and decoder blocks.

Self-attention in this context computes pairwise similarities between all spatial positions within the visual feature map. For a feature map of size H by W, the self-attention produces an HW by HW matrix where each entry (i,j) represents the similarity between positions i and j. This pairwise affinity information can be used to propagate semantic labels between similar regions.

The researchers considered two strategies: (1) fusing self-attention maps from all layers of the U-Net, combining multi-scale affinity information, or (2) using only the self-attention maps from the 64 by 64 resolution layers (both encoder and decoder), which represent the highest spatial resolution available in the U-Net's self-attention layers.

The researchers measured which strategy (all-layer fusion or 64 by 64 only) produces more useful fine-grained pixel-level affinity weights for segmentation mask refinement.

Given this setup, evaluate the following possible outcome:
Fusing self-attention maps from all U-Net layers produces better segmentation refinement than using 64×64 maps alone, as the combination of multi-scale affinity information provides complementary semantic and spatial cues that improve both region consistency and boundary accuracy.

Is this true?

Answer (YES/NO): NO